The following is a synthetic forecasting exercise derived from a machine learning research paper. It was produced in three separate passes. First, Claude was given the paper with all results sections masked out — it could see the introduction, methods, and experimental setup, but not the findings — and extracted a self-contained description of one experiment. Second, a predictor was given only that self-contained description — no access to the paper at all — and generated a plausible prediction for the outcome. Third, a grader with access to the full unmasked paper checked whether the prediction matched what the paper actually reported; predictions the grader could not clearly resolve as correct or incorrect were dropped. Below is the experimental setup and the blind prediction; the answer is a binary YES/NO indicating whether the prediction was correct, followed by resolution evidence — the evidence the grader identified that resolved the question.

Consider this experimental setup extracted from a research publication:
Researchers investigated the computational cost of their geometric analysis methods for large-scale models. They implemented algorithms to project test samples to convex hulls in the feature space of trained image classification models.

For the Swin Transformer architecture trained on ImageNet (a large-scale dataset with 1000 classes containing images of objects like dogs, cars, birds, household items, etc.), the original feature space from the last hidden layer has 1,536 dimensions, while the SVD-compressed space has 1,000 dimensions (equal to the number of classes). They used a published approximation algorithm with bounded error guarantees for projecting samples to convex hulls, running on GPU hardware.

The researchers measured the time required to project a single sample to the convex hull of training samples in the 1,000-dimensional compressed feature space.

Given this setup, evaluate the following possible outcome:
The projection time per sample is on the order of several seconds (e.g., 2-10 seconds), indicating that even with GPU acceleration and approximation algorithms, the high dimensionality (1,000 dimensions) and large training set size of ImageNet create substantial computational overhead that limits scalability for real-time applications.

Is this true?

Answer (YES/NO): NO